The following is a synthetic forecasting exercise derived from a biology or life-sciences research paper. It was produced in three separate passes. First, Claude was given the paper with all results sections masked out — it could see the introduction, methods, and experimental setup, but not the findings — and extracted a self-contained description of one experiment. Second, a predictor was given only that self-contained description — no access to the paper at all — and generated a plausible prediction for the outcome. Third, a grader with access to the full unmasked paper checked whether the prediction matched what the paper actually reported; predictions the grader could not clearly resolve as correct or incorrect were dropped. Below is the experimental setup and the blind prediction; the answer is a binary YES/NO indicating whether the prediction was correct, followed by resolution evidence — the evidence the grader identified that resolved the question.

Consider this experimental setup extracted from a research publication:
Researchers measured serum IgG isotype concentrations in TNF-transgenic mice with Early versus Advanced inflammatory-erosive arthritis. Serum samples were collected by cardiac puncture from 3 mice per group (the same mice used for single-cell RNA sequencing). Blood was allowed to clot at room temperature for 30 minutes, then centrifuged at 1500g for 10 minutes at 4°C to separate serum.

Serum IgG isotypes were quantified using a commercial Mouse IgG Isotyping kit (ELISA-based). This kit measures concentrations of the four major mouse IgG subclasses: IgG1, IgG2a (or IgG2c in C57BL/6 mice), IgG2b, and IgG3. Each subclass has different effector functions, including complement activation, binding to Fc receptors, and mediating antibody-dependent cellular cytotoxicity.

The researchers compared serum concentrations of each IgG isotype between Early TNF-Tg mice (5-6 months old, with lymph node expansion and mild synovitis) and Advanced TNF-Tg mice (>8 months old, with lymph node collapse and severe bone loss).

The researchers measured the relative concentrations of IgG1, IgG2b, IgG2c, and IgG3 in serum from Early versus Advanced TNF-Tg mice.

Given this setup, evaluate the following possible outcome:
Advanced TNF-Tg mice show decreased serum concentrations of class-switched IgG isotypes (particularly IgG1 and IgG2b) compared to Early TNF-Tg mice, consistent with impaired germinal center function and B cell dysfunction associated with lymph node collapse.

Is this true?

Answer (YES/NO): NO